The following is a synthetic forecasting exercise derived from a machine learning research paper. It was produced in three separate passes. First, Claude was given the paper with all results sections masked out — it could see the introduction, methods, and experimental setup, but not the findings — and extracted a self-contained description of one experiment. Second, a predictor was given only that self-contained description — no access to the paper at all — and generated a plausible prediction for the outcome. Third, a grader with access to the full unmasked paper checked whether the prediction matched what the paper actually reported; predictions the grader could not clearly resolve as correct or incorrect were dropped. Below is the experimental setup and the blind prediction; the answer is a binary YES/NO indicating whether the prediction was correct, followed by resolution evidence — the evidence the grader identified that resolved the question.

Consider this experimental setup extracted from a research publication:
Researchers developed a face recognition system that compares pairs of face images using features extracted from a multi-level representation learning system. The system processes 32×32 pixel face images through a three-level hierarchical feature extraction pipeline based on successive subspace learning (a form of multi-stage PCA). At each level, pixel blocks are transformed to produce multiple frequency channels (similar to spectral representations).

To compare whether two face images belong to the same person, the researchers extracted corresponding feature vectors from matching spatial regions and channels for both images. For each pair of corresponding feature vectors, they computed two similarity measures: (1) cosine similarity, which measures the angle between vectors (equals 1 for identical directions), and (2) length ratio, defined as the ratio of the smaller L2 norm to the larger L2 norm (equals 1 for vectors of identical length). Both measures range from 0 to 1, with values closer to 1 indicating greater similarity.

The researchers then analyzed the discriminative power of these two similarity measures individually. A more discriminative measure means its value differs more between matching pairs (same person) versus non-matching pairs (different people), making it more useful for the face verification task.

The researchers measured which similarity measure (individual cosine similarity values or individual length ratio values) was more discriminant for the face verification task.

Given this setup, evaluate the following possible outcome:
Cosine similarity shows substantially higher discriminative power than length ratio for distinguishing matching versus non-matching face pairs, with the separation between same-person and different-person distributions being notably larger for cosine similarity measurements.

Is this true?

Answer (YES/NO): YES